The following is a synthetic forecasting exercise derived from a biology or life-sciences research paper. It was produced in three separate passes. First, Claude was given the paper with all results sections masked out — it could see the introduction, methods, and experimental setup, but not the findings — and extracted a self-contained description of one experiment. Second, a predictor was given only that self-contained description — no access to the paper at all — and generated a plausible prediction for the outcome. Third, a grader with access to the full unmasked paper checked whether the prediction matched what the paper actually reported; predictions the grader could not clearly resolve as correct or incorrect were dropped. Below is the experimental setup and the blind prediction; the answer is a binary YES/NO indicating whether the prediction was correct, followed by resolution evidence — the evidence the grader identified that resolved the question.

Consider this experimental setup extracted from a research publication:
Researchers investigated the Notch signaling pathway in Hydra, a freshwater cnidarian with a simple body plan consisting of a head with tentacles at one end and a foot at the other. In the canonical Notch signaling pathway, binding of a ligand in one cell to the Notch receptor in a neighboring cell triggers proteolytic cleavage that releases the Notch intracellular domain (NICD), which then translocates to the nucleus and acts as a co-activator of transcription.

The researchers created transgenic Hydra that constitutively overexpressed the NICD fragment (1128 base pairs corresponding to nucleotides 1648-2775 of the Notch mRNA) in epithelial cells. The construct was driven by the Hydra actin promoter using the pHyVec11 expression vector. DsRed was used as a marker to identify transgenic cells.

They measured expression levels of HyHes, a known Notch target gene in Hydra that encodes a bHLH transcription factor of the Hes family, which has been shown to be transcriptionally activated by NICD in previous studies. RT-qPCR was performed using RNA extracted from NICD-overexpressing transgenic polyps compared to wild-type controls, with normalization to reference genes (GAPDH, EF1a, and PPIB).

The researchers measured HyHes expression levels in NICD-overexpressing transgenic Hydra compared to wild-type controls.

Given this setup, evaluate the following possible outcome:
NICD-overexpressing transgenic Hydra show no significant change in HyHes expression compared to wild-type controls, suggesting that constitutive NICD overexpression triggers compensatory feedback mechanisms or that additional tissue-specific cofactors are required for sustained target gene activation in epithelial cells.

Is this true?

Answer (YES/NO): YES